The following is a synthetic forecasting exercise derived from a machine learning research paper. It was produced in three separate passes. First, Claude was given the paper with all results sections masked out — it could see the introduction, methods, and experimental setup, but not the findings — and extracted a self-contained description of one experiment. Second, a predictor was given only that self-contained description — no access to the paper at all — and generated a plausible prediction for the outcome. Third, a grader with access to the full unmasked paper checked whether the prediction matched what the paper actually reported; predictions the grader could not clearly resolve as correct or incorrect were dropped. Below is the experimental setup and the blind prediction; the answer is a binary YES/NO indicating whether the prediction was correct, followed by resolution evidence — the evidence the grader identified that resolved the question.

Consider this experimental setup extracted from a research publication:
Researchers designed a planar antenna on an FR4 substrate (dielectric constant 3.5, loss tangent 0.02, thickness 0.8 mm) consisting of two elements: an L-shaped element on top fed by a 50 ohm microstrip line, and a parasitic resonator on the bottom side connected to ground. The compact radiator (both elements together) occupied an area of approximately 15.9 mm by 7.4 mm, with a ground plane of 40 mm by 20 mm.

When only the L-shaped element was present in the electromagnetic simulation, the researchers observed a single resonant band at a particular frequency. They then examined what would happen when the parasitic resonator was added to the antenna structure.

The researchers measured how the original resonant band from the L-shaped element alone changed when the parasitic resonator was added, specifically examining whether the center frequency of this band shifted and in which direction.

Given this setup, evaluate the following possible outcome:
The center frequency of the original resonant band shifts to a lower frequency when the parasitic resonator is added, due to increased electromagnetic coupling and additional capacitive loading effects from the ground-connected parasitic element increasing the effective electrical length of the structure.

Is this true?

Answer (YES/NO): YES